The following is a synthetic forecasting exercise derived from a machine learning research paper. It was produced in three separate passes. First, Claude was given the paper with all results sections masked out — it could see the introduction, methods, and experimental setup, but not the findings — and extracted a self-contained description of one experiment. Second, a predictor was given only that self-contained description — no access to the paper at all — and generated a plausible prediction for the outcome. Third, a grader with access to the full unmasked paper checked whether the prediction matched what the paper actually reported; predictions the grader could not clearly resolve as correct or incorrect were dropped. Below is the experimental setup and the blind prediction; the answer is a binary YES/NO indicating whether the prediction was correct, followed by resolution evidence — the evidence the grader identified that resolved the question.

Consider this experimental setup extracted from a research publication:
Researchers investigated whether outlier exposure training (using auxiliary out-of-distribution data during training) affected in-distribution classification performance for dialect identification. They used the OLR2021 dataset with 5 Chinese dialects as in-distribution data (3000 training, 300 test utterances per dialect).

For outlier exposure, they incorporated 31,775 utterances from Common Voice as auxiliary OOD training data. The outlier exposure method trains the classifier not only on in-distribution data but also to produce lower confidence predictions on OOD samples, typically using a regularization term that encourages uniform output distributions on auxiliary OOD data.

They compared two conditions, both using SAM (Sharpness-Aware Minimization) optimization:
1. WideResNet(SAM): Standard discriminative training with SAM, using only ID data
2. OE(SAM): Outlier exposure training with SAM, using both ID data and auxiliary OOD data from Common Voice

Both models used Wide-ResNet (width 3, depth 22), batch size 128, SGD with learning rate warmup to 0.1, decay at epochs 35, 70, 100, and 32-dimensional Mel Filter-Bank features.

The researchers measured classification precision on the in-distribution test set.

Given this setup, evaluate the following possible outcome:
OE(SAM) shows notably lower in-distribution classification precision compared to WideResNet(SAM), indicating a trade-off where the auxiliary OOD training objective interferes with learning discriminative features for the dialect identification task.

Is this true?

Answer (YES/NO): NO